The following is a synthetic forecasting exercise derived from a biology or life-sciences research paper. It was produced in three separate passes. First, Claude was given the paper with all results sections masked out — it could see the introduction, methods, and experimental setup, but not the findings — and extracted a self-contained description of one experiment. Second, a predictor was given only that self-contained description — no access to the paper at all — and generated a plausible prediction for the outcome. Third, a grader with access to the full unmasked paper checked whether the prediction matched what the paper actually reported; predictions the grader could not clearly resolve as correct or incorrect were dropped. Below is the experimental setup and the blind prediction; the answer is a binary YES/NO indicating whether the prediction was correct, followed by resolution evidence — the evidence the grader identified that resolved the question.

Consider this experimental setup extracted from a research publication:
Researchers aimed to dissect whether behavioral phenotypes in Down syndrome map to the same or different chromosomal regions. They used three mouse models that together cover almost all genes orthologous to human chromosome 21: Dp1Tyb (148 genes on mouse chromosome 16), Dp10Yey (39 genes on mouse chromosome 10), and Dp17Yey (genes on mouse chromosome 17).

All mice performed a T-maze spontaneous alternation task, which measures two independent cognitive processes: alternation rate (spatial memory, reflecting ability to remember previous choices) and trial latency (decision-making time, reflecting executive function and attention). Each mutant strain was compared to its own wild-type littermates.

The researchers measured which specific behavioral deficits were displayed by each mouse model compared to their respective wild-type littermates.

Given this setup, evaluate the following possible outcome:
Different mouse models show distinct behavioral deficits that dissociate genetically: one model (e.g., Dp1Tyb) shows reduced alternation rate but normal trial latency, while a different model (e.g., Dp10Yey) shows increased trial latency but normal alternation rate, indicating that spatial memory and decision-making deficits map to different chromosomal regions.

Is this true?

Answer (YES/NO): NO